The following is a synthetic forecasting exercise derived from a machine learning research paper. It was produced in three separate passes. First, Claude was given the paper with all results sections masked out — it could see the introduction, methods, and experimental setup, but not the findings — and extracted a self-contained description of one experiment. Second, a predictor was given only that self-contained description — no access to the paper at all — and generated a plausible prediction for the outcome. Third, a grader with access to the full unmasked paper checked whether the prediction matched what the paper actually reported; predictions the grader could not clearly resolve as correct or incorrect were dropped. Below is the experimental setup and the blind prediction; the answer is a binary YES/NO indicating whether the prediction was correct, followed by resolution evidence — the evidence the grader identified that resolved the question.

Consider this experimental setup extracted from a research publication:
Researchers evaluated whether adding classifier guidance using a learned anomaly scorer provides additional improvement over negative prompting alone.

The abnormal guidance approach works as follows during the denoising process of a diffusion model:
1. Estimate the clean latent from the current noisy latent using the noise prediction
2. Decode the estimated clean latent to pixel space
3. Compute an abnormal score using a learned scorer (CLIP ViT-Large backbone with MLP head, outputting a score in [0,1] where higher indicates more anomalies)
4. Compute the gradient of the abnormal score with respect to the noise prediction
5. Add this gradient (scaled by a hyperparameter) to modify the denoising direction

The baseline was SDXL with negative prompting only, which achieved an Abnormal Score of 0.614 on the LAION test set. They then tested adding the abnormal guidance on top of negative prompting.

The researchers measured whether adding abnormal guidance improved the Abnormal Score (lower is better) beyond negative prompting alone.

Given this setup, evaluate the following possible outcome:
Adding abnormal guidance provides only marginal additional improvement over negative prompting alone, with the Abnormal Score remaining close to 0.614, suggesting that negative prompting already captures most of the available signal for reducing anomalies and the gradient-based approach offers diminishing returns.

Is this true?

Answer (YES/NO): YES